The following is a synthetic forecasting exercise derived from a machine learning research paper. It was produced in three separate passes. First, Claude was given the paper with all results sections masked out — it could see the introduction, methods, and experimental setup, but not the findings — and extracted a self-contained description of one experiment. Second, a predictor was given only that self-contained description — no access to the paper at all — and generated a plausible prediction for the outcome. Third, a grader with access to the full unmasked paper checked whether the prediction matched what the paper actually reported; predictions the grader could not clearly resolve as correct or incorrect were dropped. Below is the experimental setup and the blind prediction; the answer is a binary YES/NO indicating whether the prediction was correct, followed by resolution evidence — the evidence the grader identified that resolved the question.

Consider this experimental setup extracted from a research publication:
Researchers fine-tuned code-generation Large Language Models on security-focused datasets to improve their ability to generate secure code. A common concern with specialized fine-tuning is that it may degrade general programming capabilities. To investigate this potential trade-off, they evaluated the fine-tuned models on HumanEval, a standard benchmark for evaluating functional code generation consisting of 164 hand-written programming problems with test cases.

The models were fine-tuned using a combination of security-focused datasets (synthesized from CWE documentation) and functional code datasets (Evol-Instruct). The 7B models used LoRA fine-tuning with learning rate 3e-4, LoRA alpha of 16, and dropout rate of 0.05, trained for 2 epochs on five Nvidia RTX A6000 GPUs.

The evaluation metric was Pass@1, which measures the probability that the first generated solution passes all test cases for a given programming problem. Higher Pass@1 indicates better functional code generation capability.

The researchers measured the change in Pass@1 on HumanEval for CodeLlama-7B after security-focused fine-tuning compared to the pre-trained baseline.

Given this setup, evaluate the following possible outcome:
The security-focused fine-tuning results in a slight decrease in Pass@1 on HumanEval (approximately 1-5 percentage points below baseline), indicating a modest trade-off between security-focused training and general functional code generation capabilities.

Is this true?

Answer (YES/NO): NO